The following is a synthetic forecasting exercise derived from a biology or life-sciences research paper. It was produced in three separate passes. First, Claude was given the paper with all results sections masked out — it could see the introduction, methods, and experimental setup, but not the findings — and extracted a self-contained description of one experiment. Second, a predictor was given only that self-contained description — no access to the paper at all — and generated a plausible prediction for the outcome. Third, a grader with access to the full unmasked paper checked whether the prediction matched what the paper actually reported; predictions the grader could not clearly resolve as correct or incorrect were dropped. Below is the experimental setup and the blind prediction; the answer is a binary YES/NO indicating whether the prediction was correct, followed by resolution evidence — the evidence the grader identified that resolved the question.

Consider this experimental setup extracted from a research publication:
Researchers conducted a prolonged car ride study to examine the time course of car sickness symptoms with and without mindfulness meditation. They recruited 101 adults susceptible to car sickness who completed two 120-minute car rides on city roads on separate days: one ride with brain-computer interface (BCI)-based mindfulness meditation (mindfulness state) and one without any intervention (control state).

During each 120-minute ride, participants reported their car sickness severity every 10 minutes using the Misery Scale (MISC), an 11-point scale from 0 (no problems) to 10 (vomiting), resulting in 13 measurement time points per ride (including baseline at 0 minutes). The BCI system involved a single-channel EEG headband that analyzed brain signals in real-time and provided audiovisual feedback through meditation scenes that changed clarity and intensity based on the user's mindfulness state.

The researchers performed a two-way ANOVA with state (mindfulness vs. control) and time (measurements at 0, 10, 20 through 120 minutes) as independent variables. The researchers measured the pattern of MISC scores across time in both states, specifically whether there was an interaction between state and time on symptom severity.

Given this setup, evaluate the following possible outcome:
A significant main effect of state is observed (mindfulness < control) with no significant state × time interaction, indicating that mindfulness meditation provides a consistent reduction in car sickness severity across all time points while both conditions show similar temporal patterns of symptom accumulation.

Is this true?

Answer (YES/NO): NO